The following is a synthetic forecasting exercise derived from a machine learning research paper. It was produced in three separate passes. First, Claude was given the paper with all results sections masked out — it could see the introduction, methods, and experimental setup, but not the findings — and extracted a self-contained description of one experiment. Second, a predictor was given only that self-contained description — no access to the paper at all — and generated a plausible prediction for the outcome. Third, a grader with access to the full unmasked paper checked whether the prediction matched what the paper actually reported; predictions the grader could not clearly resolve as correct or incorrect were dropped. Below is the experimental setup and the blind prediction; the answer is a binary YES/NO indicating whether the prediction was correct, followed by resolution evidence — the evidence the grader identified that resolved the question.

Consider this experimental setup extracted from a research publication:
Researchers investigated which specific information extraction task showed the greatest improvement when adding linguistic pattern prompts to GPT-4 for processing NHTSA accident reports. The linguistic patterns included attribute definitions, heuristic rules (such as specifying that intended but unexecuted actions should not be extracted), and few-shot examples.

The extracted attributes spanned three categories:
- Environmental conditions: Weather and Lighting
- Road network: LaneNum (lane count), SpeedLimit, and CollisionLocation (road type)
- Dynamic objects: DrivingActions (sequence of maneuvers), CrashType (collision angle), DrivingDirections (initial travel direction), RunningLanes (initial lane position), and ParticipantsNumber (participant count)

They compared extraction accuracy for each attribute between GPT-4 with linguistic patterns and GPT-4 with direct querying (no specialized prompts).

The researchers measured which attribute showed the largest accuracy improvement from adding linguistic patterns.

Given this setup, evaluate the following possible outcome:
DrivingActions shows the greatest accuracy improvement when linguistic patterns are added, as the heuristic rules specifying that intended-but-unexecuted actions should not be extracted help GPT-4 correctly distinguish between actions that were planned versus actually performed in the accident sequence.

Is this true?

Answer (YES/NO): YES